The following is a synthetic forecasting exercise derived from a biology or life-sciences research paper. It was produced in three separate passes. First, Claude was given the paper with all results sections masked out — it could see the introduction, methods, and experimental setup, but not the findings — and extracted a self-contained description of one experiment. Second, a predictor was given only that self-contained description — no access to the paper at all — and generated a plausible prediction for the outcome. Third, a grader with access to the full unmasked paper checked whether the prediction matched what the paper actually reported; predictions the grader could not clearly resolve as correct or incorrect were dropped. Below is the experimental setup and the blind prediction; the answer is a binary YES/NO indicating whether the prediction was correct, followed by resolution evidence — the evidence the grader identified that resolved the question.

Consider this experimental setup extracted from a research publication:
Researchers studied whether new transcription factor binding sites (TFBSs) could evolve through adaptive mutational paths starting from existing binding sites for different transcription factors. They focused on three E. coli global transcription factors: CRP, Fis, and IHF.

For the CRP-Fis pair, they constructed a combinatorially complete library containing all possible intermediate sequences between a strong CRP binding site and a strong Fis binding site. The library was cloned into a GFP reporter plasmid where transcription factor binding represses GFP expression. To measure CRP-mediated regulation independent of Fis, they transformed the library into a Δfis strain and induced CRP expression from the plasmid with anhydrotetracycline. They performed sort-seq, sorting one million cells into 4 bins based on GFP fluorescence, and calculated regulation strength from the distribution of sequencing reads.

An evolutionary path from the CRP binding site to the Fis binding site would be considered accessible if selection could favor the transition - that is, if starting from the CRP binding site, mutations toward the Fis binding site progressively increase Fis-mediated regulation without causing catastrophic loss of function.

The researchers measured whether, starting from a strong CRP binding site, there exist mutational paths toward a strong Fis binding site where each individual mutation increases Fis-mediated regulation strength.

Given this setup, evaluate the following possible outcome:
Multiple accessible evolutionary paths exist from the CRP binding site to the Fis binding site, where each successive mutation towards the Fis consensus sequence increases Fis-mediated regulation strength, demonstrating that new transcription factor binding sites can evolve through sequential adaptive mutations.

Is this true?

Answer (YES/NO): YES